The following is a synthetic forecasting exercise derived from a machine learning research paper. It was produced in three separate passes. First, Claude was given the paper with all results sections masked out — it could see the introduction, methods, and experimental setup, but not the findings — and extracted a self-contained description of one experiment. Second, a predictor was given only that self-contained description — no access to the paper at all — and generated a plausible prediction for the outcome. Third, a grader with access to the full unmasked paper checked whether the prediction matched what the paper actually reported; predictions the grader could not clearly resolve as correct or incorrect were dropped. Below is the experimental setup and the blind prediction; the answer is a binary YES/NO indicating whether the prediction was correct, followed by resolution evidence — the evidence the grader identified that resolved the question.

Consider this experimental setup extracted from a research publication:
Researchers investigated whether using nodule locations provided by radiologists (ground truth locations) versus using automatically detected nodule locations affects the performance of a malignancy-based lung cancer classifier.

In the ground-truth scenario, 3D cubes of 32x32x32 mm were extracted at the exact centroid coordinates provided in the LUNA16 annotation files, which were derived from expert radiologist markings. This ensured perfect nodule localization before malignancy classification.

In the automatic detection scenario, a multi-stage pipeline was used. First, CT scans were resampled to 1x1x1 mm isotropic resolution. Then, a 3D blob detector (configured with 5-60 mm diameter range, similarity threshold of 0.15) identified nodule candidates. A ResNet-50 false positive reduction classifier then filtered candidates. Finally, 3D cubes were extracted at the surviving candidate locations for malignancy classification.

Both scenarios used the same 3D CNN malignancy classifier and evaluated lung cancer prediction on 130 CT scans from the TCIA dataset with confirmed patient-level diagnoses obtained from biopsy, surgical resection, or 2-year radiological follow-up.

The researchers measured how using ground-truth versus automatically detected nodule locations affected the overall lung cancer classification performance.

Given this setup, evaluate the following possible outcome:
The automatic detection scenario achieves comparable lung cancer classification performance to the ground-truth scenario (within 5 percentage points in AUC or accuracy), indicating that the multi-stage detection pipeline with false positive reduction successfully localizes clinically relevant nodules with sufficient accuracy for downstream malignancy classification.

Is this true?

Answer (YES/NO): NO